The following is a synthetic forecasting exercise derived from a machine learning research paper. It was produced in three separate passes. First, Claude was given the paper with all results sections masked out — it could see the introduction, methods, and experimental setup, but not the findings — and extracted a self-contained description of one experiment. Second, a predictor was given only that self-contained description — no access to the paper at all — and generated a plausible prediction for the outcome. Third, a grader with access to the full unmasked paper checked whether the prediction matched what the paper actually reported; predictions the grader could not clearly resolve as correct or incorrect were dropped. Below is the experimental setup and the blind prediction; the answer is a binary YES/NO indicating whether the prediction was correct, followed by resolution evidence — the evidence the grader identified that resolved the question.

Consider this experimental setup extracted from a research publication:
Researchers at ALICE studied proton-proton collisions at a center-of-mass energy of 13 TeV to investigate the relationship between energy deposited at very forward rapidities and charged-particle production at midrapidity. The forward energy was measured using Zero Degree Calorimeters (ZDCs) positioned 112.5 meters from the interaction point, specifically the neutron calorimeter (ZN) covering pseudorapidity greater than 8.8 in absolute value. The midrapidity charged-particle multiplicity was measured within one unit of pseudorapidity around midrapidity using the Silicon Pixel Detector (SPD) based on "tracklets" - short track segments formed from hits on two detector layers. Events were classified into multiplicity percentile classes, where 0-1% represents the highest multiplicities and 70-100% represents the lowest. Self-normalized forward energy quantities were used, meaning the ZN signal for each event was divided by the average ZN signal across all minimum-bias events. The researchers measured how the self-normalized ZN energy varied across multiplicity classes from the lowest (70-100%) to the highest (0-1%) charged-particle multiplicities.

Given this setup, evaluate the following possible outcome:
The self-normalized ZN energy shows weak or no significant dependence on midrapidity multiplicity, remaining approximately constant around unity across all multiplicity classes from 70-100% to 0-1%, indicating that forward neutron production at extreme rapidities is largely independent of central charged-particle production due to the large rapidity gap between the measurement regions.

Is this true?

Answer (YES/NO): NO